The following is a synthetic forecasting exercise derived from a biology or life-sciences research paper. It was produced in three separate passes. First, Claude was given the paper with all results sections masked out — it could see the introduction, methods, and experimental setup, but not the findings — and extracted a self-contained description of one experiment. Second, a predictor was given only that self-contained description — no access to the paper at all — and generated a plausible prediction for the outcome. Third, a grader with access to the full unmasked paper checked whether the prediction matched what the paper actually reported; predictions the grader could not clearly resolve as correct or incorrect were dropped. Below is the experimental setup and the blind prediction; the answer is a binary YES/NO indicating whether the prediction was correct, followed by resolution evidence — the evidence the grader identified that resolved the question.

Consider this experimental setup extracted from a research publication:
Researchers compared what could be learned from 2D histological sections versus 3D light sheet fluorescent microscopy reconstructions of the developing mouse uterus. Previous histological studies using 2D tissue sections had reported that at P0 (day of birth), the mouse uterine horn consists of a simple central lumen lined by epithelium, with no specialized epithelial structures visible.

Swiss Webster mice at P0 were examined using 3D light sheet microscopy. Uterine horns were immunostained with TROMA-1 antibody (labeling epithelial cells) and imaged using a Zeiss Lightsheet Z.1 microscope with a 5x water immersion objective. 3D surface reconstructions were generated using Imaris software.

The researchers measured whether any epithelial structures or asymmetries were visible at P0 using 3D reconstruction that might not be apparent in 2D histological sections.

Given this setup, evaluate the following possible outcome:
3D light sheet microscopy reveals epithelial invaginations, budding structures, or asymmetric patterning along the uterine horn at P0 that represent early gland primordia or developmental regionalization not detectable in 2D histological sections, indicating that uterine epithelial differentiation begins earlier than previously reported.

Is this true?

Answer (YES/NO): NO